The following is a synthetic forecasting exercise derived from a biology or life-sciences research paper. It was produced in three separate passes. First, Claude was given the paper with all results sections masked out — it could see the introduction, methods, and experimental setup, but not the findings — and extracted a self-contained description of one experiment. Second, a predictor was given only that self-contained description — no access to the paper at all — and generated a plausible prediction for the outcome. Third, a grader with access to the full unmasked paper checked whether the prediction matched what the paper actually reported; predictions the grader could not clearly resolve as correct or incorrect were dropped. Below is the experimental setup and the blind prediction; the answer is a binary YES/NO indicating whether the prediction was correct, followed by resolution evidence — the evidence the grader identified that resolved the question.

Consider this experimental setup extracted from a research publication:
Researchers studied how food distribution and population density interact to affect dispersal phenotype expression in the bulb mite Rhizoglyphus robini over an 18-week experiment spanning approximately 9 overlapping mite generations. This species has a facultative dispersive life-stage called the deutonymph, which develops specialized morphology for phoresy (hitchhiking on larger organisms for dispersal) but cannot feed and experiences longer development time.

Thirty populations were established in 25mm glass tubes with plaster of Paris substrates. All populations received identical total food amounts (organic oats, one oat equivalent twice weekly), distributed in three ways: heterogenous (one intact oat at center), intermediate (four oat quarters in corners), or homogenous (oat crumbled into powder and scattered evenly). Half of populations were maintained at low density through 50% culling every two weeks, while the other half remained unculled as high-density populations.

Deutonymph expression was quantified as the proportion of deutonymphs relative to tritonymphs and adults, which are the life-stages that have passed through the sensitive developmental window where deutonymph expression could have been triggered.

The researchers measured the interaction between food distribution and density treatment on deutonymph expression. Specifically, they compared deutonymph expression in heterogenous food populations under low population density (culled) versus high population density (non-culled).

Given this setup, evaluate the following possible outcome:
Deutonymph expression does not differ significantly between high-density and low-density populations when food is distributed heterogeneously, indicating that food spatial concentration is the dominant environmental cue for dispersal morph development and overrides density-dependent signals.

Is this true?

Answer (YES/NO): NO